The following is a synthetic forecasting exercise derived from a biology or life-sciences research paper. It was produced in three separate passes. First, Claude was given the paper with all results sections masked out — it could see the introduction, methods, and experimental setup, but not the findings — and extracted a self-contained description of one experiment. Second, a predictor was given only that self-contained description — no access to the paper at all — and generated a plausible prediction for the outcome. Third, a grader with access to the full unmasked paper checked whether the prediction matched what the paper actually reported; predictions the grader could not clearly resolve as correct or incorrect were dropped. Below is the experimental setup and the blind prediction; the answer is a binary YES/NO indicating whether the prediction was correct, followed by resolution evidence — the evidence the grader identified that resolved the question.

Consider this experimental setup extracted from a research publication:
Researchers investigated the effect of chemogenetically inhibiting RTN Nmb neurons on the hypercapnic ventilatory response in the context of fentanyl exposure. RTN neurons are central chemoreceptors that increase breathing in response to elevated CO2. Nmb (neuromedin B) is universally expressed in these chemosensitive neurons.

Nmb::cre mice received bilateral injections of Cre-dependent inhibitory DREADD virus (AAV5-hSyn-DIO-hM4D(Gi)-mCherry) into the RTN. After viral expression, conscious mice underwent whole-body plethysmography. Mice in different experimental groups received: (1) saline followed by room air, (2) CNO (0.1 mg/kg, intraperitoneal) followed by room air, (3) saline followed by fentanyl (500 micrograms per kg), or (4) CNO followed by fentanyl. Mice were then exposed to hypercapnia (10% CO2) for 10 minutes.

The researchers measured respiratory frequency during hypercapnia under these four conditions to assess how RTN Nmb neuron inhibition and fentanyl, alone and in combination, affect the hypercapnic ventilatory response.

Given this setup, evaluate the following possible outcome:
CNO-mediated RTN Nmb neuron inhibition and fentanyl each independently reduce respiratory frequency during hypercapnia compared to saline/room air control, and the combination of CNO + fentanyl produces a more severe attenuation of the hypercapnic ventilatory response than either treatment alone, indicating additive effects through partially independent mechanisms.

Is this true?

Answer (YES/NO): YES